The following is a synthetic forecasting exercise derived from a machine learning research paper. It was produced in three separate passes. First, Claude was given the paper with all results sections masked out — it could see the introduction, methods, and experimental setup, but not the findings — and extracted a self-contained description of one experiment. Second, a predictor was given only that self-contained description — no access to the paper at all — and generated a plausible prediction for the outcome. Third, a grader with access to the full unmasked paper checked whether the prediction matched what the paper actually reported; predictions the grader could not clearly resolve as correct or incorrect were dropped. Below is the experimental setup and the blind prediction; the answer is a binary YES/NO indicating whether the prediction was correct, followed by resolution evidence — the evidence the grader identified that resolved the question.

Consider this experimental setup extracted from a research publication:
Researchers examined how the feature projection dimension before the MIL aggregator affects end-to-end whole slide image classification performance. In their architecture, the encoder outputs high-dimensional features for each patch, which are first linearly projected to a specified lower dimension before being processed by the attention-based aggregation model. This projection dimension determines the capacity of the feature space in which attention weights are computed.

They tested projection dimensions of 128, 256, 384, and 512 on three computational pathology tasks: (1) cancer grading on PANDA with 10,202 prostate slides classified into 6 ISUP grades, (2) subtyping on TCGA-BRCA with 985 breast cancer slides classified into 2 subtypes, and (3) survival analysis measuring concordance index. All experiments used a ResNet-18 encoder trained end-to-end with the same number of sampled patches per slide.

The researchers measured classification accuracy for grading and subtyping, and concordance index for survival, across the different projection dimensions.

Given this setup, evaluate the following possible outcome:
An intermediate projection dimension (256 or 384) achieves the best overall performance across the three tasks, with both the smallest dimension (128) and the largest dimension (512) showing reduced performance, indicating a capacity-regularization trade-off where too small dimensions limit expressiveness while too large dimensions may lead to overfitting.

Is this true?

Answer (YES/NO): NO